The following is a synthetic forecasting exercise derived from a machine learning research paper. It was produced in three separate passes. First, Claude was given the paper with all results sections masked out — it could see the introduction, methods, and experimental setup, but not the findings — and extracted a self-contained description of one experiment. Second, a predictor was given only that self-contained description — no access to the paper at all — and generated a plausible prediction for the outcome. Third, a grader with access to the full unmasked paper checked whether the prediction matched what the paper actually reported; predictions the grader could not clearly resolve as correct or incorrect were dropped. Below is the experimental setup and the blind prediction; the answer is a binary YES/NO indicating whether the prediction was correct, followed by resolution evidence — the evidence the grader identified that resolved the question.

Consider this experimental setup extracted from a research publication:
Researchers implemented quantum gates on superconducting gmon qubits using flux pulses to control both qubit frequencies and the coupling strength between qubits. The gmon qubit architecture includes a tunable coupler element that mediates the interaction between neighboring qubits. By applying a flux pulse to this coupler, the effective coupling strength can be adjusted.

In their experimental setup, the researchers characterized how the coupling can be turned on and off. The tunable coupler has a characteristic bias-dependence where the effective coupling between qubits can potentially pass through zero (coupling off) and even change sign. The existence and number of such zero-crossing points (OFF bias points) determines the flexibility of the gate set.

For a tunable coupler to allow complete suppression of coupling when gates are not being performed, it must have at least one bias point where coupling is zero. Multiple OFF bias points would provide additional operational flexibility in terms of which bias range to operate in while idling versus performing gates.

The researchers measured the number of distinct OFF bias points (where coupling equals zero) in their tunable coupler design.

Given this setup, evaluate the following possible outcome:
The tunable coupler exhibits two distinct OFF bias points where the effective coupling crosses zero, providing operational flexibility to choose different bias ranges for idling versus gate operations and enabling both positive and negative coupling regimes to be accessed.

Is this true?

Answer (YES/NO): YES